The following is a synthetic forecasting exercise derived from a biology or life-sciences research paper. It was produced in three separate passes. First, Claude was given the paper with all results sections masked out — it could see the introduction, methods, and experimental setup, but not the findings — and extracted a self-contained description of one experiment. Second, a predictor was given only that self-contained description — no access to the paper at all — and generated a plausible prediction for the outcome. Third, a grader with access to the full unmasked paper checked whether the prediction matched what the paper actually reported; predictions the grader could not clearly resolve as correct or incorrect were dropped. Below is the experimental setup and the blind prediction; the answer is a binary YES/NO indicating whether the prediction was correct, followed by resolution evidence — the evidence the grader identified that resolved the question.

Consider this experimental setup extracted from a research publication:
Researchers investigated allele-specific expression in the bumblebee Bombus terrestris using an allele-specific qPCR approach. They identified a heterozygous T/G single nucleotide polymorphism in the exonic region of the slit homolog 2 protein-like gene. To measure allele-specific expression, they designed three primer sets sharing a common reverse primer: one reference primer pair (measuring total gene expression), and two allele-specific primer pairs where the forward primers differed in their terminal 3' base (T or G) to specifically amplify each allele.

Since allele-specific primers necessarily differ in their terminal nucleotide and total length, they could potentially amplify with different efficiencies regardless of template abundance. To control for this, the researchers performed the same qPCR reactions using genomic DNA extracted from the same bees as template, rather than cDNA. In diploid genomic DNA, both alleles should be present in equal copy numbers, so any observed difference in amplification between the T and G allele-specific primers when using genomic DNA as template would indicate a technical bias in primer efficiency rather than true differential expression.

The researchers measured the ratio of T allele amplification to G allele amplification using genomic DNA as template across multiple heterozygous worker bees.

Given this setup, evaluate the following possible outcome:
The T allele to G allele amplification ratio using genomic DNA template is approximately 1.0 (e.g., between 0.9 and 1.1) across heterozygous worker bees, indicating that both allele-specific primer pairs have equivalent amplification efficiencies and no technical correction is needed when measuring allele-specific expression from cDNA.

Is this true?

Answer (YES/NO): NO